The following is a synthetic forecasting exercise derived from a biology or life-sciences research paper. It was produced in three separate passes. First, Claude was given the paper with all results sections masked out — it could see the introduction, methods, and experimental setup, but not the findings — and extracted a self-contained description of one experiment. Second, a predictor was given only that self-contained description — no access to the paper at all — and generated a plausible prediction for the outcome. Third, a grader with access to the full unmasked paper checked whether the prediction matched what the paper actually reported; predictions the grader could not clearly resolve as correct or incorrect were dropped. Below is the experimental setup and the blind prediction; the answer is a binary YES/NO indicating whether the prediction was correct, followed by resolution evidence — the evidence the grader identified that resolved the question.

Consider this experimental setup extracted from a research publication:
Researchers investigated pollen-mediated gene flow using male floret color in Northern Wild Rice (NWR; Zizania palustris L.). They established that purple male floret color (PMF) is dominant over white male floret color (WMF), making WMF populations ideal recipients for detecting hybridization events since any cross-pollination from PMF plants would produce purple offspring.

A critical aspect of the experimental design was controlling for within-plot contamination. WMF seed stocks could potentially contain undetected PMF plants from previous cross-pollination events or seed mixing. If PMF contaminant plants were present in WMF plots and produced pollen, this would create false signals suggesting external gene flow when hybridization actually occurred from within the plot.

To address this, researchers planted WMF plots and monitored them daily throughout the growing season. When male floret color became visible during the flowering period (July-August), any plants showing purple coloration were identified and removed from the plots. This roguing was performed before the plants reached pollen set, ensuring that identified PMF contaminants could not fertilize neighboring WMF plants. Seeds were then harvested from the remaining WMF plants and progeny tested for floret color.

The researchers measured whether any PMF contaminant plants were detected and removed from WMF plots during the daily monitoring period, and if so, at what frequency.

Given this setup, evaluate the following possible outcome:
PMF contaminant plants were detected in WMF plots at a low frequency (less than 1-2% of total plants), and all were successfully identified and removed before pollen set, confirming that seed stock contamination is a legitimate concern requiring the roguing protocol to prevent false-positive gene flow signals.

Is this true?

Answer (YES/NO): NO